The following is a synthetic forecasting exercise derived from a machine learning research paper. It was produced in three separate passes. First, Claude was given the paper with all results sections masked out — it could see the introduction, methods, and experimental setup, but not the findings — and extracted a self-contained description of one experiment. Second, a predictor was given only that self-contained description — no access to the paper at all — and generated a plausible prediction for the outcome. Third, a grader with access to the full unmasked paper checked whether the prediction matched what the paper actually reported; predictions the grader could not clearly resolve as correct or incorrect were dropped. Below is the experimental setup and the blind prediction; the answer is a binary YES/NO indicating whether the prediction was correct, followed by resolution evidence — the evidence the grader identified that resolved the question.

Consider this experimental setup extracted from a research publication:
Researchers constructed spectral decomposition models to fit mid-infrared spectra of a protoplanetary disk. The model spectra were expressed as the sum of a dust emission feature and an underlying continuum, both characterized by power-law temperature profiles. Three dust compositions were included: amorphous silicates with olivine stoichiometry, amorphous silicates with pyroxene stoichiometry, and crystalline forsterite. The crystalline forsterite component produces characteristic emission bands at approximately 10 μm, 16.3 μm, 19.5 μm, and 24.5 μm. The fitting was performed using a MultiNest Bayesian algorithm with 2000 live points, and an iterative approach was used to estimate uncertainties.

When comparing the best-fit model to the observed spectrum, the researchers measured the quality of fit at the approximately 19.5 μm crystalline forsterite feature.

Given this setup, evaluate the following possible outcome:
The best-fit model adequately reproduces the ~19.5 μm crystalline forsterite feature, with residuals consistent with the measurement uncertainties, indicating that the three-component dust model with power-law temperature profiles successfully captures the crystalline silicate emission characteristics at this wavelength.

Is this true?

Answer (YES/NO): NO